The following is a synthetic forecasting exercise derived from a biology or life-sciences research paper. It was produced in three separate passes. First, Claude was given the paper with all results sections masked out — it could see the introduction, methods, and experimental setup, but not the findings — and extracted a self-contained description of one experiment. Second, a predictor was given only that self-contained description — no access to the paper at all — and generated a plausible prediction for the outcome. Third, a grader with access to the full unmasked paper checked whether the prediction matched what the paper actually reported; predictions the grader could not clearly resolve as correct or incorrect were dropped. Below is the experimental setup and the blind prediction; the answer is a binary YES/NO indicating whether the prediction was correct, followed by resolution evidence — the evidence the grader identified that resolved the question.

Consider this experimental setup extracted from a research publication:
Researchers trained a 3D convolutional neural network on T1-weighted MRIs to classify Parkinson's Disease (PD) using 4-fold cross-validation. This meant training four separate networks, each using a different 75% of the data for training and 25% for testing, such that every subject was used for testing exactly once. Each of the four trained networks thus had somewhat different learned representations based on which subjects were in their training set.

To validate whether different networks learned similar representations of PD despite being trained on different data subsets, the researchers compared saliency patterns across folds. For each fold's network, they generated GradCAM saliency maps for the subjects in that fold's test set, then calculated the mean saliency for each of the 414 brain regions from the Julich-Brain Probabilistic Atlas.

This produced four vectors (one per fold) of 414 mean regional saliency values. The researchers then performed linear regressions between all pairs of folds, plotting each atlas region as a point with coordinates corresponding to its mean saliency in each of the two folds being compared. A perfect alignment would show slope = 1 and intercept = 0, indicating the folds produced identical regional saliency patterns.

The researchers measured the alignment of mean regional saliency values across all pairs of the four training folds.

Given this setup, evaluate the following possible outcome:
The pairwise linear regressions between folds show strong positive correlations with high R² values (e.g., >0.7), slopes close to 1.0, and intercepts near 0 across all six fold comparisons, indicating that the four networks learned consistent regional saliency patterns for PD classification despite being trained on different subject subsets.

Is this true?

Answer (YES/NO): NO